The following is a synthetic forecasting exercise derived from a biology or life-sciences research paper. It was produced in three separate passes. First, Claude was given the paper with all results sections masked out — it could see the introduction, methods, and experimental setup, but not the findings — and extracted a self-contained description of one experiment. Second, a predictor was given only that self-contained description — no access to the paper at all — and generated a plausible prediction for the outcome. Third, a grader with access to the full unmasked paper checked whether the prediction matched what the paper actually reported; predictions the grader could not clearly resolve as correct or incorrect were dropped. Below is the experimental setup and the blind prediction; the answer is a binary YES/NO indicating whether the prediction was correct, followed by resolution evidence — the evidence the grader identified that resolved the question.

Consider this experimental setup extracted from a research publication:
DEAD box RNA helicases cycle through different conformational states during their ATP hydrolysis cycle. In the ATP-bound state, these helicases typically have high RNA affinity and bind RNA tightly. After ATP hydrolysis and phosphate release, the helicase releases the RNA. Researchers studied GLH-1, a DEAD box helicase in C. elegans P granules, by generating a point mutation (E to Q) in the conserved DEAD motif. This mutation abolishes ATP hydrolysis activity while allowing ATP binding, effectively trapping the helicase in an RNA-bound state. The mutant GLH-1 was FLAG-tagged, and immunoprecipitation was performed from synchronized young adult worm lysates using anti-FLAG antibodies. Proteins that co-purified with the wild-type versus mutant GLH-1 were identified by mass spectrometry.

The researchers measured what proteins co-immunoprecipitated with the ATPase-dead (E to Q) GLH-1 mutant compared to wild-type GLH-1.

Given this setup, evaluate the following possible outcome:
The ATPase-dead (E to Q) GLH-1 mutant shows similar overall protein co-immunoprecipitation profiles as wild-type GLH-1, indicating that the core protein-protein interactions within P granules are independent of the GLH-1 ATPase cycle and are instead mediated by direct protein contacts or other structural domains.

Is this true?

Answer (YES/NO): NO